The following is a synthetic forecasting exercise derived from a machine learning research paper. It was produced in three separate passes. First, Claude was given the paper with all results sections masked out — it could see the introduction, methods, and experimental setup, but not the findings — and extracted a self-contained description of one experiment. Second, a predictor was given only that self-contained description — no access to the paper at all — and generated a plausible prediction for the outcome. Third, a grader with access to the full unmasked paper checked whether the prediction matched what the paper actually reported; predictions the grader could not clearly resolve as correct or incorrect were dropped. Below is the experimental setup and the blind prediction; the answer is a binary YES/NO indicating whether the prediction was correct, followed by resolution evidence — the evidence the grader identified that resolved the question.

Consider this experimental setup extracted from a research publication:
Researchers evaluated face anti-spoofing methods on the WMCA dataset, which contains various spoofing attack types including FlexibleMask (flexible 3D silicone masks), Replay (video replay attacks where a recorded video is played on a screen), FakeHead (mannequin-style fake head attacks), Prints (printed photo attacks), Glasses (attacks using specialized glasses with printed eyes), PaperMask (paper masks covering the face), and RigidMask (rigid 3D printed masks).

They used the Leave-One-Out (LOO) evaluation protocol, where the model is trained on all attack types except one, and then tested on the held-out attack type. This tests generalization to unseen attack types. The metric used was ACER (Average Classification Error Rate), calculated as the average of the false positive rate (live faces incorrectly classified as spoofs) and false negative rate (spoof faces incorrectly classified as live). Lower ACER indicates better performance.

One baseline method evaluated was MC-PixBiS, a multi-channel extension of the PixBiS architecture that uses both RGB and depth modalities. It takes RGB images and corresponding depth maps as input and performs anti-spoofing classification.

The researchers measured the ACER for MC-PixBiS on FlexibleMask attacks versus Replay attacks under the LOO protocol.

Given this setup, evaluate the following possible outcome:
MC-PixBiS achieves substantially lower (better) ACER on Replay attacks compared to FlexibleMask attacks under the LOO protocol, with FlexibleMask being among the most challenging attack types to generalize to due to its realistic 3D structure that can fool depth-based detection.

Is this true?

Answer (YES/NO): YES